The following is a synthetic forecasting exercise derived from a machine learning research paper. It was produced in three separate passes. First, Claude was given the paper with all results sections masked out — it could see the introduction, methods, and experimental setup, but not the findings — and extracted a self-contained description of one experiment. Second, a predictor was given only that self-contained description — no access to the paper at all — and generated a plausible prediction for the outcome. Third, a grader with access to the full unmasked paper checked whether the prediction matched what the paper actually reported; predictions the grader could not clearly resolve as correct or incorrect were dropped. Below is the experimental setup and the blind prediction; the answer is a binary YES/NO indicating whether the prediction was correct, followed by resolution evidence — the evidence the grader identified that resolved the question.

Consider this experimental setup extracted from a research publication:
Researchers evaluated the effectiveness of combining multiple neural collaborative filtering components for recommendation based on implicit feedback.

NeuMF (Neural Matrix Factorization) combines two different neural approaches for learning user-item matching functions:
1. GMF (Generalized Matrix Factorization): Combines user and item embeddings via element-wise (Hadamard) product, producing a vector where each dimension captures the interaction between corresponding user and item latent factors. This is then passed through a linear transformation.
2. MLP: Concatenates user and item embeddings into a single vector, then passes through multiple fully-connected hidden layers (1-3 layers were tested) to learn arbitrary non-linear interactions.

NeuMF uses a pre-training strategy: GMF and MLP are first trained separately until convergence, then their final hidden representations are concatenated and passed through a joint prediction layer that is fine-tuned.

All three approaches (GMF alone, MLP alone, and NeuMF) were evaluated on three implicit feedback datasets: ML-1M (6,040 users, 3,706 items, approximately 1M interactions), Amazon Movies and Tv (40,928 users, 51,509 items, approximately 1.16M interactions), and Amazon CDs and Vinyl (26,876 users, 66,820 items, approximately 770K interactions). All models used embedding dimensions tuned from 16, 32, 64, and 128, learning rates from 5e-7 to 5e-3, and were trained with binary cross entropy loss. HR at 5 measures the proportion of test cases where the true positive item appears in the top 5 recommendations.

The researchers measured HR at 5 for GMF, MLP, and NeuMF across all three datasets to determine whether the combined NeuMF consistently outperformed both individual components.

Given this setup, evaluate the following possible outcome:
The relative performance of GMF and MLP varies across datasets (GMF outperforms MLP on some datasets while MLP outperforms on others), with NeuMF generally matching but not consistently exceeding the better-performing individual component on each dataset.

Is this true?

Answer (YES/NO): NO